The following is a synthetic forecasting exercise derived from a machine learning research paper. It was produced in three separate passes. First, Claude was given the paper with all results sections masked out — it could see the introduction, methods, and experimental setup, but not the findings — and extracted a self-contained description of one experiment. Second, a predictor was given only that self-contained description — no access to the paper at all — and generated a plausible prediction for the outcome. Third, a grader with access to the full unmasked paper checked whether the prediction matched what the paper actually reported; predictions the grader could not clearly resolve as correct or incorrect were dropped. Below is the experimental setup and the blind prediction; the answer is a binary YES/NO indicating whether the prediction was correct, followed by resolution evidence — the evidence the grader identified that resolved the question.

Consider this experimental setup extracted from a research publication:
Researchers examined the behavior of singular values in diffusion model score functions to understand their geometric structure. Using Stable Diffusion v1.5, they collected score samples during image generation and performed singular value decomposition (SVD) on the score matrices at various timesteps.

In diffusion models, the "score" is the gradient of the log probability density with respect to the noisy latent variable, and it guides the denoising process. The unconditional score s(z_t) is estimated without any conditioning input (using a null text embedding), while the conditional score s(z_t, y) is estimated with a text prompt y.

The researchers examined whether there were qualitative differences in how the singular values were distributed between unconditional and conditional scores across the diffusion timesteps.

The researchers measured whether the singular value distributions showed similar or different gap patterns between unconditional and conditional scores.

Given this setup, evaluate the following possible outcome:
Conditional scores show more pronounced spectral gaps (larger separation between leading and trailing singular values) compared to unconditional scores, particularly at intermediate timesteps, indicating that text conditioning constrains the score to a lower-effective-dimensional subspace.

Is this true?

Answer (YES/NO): NO